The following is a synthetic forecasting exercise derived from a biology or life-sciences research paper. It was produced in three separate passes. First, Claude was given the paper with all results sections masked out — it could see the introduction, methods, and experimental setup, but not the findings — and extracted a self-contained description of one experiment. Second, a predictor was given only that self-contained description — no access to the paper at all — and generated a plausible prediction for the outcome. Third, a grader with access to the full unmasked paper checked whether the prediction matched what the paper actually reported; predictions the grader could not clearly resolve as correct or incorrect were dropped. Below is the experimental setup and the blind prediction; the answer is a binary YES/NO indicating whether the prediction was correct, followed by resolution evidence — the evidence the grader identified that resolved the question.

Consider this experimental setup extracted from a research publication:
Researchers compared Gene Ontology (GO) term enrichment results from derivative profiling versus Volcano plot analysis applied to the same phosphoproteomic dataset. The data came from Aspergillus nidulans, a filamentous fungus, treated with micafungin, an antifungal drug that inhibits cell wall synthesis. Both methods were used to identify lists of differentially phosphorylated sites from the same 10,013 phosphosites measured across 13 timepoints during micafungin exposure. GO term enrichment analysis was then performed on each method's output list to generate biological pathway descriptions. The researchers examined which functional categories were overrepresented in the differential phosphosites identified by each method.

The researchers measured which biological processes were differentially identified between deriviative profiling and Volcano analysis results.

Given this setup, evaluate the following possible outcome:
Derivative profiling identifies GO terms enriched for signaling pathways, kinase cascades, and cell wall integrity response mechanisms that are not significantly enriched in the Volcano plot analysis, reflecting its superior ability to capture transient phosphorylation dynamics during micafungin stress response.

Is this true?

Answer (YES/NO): NO